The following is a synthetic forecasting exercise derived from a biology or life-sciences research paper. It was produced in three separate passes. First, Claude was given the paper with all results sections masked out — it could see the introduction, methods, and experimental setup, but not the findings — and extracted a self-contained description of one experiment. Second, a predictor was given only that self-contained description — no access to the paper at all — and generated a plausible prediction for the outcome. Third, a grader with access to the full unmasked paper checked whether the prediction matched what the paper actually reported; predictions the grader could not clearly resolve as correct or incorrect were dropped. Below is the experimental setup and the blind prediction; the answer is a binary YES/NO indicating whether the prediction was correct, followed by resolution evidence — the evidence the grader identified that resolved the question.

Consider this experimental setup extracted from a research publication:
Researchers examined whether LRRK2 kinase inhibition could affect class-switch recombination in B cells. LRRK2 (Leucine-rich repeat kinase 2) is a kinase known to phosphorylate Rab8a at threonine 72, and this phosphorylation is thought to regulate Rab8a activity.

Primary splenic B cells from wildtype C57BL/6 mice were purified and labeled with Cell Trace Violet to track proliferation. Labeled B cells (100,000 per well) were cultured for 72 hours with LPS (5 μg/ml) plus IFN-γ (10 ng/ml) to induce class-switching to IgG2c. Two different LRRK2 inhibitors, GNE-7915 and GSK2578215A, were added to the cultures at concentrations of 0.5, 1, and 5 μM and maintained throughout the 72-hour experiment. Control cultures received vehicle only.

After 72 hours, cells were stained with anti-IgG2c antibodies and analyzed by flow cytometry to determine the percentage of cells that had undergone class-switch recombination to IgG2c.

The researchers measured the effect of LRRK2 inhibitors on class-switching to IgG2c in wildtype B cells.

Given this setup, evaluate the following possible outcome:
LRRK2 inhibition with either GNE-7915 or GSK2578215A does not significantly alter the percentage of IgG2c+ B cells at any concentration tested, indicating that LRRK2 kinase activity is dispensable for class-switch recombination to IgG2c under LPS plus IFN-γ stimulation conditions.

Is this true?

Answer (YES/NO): YES